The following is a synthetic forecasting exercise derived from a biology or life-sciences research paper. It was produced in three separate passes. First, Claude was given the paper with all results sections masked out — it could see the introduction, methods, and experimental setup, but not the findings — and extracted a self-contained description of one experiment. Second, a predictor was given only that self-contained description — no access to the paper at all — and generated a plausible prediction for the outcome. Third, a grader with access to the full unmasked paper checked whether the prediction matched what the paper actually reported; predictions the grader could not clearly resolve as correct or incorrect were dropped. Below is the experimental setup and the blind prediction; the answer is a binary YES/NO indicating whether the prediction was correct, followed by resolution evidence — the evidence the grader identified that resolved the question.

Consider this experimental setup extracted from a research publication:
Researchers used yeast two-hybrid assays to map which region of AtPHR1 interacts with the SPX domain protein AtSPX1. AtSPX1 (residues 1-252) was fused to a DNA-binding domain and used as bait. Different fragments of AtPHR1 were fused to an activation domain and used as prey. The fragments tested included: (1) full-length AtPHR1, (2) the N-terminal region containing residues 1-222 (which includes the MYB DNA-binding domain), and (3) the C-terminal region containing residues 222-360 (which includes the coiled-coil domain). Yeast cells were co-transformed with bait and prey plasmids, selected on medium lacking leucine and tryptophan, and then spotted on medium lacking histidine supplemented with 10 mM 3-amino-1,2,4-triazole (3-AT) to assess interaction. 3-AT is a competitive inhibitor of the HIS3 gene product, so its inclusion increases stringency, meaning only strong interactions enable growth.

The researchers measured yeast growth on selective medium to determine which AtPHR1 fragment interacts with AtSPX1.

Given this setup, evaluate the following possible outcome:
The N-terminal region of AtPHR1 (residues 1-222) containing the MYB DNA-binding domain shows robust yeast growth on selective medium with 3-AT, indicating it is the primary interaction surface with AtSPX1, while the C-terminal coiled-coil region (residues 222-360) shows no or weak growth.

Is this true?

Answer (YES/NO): NO